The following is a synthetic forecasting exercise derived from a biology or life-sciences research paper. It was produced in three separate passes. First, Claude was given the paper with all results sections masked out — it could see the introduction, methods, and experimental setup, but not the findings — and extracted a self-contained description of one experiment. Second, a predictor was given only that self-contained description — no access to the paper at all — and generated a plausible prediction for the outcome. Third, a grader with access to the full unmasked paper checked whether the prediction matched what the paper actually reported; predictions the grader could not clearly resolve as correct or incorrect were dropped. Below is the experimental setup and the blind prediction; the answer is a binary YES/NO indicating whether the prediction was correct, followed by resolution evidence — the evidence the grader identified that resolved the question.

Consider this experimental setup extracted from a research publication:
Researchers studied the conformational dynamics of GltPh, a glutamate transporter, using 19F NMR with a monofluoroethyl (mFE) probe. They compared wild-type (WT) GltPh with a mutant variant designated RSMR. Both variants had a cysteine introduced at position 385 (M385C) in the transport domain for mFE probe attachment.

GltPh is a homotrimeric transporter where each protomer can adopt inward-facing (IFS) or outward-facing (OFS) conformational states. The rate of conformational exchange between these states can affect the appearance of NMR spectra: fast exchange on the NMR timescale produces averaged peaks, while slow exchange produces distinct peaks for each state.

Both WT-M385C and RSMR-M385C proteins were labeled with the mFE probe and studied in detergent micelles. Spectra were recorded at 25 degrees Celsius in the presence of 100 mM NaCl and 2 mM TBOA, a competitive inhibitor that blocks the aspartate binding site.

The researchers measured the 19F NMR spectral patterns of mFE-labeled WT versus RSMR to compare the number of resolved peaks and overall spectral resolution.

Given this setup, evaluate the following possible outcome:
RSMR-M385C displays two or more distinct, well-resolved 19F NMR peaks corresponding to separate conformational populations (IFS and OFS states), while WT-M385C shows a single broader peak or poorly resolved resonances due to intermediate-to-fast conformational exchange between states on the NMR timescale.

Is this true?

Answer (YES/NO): NO